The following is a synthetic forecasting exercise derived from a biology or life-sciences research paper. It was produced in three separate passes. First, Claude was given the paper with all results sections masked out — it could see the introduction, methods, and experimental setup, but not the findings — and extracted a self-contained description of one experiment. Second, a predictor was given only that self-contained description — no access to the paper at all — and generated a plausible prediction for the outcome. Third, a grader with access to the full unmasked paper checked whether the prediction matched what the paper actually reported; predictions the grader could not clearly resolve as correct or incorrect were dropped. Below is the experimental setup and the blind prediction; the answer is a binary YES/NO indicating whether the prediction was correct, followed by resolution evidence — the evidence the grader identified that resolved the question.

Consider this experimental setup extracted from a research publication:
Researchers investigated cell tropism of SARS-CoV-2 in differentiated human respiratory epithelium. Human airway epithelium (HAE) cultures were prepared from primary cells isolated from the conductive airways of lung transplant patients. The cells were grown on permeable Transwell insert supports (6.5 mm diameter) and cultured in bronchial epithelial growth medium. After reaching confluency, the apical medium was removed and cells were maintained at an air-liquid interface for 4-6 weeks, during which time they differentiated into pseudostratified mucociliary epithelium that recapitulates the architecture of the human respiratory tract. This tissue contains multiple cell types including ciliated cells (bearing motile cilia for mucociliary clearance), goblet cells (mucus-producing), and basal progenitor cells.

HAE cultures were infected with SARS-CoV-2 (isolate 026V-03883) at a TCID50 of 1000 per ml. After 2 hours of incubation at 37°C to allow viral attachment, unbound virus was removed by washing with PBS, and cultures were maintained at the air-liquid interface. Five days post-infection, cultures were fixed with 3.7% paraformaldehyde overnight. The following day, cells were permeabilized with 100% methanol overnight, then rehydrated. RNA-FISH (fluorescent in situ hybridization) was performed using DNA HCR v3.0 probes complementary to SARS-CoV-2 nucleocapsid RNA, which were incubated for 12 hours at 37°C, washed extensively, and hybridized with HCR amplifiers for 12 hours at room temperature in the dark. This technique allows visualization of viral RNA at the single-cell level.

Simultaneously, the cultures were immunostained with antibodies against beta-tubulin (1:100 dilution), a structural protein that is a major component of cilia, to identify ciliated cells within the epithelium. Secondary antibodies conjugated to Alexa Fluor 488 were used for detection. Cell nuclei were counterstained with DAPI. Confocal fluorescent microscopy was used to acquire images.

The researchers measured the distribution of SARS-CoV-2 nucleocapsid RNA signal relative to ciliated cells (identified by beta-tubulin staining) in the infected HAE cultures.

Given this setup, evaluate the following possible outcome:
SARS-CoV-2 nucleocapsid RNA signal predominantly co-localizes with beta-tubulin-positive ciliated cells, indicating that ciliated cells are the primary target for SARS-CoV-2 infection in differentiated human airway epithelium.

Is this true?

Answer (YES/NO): YES